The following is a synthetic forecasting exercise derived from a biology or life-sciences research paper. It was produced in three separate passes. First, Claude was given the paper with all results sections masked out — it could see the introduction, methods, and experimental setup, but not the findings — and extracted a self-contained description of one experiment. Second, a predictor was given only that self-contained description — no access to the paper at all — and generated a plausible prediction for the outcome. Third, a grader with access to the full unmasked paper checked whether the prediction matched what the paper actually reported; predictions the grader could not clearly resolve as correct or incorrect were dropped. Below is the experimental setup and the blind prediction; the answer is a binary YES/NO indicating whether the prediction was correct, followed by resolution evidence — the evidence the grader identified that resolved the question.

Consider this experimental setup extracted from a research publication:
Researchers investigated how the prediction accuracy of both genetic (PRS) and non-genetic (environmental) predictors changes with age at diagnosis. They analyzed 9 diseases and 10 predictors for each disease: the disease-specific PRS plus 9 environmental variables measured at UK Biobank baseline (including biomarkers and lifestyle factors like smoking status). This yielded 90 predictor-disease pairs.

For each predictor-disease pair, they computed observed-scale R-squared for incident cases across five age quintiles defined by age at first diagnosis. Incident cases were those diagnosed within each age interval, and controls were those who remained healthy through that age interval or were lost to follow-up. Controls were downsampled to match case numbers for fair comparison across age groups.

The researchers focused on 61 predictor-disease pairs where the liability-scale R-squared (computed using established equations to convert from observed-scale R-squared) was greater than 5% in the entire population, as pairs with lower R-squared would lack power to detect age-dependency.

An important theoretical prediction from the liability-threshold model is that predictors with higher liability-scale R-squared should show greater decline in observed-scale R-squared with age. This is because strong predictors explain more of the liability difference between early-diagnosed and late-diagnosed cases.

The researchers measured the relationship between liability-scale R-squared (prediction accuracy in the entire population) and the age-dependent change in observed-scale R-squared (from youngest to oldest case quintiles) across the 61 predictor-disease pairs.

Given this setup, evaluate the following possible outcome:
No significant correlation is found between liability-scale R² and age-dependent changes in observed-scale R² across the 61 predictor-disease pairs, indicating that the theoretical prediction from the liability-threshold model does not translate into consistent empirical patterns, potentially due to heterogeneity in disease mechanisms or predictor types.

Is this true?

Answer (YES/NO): NO